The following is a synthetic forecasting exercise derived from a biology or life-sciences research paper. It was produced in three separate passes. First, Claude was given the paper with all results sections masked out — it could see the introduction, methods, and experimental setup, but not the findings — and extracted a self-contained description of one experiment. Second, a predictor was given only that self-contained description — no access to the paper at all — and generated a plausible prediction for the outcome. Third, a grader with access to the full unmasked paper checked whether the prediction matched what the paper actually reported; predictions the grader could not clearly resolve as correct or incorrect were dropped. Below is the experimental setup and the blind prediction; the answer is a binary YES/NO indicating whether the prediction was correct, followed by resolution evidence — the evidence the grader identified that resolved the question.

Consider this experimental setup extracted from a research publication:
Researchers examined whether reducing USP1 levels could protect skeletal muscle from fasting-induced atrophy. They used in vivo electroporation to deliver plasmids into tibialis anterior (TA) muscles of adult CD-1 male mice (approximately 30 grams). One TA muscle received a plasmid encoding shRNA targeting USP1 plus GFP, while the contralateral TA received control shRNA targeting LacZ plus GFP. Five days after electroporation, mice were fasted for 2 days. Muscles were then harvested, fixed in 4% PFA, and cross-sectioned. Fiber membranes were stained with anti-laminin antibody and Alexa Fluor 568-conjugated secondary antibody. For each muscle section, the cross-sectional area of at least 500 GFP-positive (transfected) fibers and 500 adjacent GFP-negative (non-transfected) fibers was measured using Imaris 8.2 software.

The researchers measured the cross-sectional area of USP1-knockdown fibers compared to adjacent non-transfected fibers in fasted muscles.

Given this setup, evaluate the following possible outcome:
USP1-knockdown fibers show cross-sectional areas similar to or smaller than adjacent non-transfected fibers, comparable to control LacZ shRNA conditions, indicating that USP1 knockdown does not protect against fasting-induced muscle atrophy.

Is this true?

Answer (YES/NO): NO